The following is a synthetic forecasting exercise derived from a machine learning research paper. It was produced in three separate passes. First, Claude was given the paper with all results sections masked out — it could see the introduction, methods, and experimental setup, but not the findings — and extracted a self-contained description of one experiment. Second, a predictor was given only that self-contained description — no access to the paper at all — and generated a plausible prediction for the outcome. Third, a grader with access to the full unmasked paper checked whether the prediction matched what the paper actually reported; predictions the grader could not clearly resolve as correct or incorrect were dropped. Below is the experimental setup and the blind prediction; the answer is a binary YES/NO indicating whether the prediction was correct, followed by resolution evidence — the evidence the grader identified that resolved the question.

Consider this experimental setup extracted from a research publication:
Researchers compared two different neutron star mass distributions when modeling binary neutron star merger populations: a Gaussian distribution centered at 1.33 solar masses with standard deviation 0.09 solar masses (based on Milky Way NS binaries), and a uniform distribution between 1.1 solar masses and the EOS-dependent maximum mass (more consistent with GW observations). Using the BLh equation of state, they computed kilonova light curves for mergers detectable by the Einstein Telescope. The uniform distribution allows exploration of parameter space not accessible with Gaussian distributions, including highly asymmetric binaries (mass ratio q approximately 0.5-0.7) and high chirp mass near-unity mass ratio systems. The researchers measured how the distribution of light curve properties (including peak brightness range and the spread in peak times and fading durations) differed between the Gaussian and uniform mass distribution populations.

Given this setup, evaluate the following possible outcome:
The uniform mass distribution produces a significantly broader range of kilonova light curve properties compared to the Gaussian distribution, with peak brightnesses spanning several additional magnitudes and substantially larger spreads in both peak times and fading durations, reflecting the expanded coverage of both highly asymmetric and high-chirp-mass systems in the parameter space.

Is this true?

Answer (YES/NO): NO